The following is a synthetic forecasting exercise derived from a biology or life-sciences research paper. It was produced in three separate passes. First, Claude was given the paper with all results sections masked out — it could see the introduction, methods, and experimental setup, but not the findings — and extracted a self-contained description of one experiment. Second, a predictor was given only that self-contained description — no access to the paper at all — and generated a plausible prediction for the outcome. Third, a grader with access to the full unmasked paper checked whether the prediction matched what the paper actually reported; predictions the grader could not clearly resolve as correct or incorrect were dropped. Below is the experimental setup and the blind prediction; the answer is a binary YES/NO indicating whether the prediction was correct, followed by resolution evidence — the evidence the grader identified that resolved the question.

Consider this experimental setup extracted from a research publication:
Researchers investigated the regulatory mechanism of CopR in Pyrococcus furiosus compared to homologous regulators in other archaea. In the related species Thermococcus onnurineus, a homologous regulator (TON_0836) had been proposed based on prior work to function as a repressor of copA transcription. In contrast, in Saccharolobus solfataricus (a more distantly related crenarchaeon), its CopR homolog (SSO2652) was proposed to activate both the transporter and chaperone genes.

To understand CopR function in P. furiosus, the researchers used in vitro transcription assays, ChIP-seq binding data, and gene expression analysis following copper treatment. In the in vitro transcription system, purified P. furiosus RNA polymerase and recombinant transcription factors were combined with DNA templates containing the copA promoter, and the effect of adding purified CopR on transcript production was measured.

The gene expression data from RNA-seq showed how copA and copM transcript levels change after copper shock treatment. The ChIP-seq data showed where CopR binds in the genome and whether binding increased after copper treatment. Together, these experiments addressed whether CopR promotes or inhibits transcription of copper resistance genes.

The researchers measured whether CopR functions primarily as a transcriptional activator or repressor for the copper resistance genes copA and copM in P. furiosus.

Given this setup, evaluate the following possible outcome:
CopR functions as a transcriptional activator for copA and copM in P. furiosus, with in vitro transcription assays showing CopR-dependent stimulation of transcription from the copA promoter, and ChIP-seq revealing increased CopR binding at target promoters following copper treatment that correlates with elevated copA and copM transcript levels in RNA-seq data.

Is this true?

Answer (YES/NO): NO